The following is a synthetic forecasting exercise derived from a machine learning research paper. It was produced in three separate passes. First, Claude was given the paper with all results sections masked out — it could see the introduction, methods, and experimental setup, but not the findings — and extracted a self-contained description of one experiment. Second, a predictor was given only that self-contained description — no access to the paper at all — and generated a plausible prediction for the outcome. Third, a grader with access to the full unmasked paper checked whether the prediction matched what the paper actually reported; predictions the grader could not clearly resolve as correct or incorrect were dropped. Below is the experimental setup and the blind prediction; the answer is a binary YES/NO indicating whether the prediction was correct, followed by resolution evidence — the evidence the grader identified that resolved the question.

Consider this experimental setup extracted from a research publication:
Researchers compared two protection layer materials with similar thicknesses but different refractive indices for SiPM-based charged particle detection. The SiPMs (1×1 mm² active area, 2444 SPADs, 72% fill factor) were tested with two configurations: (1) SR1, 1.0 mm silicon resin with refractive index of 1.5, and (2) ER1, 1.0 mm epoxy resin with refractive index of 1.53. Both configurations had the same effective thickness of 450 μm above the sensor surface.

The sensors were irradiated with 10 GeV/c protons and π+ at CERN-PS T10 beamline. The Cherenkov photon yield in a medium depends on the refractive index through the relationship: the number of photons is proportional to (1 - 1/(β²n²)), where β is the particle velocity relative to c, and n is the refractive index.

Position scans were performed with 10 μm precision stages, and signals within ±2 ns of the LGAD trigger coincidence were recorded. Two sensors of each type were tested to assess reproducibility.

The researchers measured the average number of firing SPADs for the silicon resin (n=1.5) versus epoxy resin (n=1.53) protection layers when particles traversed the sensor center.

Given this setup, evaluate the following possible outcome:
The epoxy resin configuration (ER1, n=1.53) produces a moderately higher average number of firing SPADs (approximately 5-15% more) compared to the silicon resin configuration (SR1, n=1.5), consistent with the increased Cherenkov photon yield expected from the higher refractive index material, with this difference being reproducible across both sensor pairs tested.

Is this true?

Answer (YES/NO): NO